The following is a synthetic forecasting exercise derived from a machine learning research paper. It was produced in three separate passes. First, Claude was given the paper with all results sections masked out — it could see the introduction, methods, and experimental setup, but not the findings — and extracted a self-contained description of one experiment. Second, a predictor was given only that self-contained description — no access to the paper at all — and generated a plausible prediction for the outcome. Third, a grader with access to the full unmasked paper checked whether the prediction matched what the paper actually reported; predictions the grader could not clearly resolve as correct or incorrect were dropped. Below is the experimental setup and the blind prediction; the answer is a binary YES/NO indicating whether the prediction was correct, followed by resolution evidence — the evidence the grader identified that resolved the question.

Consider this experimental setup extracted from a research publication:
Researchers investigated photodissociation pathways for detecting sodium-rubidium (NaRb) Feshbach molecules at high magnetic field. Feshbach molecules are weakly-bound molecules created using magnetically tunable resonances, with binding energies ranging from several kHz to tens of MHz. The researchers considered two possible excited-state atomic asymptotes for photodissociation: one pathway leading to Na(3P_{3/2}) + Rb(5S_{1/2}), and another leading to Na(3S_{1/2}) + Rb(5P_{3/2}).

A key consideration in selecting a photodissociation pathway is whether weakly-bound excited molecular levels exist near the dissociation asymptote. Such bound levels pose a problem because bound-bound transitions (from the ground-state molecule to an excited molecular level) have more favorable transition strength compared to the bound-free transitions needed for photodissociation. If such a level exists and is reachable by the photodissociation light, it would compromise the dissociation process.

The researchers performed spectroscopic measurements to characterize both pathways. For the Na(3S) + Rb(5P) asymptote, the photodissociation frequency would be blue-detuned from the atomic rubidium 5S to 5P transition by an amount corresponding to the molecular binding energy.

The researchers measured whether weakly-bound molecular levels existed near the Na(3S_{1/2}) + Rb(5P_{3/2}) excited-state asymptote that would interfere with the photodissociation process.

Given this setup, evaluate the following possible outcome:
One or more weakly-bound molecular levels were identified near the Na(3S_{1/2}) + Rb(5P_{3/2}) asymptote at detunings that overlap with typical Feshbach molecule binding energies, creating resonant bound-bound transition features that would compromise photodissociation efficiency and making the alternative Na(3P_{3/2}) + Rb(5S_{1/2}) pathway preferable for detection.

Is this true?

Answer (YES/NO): YES